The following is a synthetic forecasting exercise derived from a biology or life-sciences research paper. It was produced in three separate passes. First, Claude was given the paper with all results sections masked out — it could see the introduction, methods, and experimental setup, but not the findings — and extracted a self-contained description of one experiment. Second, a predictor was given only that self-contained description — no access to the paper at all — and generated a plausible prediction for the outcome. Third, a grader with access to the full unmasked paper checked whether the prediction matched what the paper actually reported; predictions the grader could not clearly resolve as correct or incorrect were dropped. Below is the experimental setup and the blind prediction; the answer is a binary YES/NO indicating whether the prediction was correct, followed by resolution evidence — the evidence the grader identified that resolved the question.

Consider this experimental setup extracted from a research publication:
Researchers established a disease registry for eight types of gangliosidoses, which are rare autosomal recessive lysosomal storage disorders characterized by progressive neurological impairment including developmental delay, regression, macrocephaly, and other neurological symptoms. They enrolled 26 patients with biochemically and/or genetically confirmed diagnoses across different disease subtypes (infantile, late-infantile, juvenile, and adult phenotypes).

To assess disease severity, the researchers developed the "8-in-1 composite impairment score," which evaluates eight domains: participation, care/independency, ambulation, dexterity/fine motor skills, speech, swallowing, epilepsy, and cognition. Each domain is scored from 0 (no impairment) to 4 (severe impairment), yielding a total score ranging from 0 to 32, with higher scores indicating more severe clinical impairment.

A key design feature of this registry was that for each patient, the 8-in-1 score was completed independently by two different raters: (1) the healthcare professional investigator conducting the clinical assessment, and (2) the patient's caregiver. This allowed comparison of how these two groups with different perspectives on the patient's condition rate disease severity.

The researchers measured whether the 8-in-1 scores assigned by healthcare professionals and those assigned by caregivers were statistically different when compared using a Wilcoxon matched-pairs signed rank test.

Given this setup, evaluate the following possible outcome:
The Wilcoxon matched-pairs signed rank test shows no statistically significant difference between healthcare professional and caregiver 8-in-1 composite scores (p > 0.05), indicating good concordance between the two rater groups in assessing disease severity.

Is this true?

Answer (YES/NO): NO